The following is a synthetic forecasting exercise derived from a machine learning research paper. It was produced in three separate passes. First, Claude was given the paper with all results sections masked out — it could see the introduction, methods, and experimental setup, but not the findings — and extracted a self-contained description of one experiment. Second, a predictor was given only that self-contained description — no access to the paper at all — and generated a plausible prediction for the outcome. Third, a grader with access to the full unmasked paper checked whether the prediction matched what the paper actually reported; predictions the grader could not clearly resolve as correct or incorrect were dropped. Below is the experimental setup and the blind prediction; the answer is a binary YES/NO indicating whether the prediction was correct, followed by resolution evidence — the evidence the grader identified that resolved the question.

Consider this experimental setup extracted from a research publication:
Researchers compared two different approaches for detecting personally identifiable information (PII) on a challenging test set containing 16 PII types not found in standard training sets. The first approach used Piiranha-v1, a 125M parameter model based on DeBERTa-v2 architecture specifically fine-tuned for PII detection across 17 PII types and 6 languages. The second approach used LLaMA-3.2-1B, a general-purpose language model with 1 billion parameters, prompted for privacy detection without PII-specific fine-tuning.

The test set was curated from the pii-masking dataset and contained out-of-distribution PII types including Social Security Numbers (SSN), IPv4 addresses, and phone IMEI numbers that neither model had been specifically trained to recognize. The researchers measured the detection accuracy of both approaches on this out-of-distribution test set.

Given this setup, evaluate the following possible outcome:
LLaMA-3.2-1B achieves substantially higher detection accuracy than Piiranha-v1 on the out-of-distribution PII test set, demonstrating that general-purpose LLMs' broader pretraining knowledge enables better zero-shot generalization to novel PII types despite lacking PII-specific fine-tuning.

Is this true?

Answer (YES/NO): YES